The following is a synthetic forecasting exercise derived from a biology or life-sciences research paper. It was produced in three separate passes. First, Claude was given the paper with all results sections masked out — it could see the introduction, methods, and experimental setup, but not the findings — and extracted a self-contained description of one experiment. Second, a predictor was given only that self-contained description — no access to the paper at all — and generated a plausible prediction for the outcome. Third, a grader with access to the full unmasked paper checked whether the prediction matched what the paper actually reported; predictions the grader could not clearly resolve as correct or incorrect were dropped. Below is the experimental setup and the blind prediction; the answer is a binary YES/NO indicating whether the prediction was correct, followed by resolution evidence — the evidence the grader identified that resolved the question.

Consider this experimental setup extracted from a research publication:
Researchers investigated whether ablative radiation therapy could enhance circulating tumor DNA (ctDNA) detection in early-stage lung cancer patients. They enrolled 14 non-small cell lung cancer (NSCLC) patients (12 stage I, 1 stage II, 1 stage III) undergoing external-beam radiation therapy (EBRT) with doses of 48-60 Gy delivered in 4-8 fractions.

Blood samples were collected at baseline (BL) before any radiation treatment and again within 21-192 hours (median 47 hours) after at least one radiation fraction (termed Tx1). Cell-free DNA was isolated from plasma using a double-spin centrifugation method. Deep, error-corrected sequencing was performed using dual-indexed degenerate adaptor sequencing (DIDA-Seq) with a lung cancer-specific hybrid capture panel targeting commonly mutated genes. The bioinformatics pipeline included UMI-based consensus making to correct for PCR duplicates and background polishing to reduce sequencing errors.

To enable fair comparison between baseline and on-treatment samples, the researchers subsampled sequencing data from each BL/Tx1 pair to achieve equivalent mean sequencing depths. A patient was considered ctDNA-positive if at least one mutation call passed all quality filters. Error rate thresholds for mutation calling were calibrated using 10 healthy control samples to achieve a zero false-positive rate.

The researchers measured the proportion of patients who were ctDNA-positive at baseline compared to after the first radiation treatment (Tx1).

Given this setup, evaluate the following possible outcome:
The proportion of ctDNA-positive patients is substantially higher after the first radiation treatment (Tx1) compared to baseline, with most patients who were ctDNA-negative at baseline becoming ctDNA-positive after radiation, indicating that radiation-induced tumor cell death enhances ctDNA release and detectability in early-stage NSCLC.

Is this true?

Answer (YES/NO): NO